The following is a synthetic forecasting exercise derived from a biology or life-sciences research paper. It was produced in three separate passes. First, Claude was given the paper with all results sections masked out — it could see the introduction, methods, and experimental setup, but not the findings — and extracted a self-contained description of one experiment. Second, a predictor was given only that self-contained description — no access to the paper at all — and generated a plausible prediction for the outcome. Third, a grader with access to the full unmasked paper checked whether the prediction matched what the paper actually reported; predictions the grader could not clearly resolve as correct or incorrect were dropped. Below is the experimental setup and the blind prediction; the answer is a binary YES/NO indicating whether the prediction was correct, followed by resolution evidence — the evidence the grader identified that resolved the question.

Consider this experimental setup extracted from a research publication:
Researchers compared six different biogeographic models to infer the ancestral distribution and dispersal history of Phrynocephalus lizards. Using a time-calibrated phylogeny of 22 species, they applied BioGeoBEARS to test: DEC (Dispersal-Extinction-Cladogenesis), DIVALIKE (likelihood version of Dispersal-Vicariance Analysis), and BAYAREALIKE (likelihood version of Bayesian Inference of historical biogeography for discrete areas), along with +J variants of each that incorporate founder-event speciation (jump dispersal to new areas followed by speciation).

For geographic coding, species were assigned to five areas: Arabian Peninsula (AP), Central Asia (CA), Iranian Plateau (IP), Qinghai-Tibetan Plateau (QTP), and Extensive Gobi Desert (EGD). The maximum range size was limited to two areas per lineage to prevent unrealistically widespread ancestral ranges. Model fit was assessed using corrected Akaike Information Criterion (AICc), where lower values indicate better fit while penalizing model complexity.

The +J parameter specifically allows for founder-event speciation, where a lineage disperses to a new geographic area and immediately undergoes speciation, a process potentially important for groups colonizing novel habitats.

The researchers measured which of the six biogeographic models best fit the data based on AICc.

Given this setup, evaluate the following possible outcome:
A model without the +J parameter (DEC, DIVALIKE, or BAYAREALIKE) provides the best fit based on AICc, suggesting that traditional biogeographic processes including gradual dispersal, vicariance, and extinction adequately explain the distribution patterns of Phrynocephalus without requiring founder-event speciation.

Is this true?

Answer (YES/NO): NO